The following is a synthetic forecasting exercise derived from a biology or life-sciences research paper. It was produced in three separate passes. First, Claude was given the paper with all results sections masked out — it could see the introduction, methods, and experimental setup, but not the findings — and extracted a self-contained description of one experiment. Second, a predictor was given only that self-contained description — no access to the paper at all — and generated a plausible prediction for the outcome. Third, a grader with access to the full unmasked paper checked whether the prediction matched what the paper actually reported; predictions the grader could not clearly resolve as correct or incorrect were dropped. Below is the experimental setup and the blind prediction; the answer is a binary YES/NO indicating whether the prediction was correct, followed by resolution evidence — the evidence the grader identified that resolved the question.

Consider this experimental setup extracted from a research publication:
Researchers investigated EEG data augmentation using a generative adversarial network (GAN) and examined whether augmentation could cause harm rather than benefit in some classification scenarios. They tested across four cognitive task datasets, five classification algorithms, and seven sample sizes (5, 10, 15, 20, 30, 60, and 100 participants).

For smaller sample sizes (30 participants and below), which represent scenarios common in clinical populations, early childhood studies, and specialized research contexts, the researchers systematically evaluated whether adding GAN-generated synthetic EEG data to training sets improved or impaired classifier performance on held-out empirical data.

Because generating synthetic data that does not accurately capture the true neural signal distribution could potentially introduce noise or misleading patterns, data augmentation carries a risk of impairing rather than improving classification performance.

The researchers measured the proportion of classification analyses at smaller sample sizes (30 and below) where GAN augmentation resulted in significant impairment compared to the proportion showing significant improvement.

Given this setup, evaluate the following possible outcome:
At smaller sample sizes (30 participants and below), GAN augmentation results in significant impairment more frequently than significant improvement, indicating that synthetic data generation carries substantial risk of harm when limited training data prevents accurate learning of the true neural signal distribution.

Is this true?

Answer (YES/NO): NO